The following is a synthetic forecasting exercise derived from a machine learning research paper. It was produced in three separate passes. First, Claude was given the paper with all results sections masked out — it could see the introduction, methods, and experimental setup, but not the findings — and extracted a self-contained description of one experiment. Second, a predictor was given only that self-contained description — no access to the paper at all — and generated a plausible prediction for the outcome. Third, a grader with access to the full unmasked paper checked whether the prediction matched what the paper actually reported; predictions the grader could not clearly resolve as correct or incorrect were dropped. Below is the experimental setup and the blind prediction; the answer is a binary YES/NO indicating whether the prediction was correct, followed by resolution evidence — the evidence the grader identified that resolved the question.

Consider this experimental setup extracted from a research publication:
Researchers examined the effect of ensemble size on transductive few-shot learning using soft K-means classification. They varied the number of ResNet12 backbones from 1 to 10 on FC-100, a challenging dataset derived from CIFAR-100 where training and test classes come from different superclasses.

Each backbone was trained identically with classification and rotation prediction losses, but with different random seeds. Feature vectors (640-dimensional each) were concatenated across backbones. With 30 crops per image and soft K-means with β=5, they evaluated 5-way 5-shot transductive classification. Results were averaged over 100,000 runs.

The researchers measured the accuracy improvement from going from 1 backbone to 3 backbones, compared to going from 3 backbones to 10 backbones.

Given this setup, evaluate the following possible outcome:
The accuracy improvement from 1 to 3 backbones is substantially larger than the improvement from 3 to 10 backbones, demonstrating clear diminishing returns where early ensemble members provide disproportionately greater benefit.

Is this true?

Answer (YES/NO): YES